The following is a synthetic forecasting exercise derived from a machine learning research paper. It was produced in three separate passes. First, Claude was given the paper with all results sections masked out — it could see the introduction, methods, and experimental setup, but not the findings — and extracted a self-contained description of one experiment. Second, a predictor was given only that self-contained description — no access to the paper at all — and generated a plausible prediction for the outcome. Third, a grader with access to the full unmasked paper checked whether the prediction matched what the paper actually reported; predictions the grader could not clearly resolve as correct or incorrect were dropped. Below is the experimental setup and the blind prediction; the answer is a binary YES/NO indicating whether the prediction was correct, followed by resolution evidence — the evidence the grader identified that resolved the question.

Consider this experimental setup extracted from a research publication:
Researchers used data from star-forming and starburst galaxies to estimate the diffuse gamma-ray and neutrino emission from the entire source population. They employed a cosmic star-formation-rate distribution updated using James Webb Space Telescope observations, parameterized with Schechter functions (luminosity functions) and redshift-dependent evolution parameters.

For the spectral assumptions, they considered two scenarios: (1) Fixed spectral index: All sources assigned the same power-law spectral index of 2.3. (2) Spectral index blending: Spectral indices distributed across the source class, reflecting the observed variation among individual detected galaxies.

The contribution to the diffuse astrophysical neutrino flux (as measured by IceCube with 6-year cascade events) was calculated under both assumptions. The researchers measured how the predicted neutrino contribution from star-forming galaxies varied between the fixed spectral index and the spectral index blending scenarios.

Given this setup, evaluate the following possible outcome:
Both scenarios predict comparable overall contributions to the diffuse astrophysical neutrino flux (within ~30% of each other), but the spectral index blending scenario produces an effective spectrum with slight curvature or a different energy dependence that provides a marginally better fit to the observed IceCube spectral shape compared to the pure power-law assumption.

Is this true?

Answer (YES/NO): NO